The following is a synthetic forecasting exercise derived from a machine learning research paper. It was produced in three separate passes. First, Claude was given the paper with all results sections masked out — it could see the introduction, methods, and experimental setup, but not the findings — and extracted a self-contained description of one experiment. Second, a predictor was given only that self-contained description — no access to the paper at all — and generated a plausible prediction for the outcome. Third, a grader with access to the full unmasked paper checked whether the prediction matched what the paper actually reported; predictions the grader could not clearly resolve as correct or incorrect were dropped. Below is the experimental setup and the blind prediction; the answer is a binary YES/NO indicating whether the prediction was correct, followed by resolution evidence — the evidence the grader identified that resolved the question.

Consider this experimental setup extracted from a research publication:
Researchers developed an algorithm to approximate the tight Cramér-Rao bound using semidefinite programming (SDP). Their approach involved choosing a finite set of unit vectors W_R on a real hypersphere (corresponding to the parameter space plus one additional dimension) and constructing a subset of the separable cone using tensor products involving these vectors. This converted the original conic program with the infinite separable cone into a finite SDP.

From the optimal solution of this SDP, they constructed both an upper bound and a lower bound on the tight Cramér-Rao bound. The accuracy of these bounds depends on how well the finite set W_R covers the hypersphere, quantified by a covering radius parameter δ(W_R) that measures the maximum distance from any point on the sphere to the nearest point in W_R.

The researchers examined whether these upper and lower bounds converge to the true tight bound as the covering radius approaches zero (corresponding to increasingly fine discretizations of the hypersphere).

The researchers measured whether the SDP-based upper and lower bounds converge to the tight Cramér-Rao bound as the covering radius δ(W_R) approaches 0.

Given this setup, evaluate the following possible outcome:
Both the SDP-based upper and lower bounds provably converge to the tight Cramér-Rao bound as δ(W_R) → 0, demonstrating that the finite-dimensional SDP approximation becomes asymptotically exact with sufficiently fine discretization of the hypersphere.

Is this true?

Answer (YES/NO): YES